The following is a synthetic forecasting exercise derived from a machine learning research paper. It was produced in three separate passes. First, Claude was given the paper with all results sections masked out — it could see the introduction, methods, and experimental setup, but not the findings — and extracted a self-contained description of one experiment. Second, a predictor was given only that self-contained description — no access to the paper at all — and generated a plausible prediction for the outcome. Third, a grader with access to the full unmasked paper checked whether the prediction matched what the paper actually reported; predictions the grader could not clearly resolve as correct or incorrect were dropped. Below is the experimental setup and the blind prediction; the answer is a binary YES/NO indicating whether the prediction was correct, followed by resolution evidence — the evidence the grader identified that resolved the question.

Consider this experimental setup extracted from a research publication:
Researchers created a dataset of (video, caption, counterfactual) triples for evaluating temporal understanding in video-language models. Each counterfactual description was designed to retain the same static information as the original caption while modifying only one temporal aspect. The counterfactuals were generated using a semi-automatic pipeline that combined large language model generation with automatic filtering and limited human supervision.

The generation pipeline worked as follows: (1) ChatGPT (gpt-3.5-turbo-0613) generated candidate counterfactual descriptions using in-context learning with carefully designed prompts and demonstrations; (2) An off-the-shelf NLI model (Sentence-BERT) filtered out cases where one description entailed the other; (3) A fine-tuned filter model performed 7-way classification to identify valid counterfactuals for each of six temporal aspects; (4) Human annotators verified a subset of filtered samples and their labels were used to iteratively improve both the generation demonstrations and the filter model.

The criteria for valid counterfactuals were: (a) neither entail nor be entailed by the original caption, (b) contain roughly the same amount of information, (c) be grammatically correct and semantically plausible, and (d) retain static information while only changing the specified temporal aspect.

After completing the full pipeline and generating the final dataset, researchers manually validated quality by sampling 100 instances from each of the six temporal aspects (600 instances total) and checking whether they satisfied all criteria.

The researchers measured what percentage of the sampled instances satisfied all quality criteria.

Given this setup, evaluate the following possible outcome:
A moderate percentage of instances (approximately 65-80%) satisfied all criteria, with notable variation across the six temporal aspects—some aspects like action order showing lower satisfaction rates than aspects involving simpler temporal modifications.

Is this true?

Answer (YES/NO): NO